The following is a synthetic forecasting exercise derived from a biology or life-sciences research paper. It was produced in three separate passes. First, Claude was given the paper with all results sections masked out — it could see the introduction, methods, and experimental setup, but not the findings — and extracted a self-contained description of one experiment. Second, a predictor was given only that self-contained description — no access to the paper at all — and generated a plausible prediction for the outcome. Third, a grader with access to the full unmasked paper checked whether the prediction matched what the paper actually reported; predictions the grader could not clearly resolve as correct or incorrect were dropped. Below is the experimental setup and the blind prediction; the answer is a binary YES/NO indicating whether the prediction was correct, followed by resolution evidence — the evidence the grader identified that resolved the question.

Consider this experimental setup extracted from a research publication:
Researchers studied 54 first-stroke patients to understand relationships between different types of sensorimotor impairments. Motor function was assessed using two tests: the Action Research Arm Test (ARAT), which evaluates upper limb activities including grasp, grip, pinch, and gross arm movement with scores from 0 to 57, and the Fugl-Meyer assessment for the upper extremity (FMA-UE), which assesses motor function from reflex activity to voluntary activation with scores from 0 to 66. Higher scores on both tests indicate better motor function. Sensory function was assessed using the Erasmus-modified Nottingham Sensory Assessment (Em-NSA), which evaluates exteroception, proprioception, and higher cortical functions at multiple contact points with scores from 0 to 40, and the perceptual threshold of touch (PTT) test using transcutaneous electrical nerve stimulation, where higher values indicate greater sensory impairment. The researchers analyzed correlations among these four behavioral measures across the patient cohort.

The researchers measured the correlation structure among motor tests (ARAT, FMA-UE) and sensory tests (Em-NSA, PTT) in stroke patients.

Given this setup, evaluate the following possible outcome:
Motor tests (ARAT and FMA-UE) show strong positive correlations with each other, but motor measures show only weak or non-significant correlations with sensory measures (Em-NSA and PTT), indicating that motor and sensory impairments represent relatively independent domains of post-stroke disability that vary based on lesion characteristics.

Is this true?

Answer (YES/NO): YES